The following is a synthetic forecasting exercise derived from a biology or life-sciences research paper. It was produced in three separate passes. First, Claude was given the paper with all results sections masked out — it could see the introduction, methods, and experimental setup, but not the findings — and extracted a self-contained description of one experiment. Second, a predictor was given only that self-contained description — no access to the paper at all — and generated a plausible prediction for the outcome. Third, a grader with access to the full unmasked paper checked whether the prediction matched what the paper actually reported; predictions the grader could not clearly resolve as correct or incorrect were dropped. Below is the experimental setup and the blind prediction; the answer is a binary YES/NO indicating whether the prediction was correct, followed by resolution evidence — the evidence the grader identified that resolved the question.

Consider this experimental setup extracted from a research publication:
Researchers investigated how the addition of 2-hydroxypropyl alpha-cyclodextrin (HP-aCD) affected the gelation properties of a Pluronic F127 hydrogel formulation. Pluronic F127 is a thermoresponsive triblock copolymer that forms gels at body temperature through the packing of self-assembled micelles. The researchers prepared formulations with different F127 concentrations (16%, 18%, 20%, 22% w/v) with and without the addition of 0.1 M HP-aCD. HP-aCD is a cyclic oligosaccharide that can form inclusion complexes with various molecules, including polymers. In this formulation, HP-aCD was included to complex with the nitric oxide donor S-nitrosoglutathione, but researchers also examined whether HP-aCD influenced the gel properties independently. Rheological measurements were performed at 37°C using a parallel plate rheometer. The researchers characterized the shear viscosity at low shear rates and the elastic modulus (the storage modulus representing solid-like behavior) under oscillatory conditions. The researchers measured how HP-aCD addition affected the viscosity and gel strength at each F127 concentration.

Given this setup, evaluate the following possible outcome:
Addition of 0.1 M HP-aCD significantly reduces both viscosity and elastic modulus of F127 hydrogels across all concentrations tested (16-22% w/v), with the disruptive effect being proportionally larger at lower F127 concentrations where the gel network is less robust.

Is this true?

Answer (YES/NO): NO